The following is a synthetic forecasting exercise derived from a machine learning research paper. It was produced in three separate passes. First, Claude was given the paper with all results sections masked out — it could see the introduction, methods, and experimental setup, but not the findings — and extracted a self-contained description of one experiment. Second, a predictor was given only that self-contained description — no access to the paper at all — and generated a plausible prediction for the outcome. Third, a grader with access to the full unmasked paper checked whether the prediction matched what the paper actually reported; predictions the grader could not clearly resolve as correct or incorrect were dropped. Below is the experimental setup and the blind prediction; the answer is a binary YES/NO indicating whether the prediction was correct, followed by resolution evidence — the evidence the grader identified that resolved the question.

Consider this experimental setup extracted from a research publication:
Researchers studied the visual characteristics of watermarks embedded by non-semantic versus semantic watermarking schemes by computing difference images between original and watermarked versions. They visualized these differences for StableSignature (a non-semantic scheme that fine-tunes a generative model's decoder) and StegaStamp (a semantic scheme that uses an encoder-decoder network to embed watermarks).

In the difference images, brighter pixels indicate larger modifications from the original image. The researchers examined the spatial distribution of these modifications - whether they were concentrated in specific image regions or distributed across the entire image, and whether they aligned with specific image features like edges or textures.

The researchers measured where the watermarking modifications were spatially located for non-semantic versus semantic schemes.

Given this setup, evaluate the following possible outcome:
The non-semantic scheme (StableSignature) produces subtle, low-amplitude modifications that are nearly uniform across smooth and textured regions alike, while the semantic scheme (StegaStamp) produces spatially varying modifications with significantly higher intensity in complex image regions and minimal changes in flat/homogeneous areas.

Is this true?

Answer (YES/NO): NO